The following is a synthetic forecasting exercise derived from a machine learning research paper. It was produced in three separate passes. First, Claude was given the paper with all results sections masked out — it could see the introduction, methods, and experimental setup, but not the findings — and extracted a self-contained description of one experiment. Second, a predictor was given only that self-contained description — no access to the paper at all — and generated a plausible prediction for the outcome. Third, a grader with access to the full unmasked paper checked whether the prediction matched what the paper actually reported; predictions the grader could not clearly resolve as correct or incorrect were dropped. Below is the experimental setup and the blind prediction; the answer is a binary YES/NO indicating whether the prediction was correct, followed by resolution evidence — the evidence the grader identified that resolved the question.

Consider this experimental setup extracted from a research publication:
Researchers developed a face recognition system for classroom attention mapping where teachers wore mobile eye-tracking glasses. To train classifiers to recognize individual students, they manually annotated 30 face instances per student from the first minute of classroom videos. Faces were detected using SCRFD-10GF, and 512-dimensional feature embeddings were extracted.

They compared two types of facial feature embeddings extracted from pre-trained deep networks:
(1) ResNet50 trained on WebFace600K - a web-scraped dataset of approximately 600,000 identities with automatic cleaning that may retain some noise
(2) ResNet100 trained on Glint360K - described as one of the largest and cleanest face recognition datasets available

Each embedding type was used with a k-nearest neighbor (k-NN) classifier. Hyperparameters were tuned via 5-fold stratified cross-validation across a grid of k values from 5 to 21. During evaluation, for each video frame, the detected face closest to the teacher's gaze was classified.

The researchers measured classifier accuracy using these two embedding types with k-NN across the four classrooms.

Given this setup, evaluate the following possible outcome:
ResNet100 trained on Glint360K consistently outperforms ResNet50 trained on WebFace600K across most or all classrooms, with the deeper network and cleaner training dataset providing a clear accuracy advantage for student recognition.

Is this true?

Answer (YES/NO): NO